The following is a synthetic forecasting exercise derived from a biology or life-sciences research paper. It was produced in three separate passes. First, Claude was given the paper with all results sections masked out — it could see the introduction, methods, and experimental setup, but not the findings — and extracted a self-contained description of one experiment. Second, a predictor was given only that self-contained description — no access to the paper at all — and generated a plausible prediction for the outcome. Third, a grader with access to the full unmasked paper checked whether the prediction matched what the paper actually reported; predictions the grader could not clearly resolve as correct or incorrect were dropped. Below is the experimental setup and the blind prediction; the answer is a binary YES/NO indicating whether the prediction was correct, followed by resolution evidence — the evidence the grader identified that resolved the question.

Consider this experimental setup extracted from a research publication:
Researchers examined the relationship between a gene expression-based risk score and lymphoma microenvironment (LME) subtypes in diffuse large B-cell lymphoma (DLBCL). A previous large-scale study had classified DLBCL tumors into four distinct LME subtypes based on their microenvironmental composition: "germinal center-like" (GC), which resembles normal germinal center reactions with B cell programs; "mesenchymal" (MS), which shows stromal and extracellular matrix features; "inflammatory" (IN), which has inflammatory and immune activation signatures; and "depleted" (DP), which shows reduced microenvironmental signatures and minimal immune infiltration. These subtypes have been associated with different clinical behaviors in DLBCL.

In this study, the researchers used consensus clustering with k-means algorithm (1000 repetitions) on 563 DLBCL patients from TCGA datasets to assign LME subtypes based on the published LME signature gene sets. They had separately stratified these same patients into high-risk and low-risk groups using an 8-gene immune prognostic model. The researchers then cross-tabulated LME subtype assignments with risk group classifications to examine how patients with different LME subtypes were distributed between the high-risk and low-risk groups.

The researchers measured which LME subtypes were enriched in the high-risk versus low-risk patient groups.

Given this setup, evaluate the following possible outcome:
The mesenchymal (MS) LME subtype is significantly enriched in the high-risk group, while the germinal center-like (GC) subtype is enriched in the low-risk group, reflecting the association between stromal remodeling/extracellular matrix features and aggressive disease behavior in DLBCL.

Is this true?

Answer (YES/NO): NO